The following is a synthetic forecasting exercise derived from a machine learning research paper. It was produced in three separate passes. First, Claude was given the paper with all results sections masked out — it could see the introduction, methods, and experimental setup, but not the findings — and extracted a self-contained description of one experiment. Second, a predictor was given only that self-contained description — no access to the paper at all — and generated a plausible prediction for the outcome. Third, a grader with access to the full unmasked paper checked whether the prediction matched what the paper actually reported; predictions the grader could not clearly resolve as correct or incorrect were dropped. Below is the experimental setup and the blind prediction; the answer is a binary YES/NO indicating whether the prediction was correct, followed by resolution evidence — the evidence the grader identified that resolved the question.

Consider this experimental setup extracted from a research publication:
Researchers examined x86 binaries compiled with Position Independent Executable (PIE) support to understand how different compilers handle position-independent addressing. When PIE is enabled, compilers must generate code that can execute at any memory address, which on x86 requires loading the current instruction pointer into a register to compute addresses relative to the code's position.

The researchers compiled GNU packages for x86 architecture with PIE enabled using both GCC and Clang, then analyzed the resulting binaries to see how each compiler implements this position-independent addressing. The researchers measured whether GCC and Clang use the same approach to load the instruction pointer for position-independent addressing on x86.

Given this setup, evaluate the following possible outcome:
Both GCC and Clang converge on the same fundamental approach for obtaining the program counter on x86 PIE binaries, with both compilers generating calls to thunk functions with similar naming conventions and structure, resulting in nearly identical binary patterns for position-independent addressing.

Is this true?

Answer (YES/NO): NO